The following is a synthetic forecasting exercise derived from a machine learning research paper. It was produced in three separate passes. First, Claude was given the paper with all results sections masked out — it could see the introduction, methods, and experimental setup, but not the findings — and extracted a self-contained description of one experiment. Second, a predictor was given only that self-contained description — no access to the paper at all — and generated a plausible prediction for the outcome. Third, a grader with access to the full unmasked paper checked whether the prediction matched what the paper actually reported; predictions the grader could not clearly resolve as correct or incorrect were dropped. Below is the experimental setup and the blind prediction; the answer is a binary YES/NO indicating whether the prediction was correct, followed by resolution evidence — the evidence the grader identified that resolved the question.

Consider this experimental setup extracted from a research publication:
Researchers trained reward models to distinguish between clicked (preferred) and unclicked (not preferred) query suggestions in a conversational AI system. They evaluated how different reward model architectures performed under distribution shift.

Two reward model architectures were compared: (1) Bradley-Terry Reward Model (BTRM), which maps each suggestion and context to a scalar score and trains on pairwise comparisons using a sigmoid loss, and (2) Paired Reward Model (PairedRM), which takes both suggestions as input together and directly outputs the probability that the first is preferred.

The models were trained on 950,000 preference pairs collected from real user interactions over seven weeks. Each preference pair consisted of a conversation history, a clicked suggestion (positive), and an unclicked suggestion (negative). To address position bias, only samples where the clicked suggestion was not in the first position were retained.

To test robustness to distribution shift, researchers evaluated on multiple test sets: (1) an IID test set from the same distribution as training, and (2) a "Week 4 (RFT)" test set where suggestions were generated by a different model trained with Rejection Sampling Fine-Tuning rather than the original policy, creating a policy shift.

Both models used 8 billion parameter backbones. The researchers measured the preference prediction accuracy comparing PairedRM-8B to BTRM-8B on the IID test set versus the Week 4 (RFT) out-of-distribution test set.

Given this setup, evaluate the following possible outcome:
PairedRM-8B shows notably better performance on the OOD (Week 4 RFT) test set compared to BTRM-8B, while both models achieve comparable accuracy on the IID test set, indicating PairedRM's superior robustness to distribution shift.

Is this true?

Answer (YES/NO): NO